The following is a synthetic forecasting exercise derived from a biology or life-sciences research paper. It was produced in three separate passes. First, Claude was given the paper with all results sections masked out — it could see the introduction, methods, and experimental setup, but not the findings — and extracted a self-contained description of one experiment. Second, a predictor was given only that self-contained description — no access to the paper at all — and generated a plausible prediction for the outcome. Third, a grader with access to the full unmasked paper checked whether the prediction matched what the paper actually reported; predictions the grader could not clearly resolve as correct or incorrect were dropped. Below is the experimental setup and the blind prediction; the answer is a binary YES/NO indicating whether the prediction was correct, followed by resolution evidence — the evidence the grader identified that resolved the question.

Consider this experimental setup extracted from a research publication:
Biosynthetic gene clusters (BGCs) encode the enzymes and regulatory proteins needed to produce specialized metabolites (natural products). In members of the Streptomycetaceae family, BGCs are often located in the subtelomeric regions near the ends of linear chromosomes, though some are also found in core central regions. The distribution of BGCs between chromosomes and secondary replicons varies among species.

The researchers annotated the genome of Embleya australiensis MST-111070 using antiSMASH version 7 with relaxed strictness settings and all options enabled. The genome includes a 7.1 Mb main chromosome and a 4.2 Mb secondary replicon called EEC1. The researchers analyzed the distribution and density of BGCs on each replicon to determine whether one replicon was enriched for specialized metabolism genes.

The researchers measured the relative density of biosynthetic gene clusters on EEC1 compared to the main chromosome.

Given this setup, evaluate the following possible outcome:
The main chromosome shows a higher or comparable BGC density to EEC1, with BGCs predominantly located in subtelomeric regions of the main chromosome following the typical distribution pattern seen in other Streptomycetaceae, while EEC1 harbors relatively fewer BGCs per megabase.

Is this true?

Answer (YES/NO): NO